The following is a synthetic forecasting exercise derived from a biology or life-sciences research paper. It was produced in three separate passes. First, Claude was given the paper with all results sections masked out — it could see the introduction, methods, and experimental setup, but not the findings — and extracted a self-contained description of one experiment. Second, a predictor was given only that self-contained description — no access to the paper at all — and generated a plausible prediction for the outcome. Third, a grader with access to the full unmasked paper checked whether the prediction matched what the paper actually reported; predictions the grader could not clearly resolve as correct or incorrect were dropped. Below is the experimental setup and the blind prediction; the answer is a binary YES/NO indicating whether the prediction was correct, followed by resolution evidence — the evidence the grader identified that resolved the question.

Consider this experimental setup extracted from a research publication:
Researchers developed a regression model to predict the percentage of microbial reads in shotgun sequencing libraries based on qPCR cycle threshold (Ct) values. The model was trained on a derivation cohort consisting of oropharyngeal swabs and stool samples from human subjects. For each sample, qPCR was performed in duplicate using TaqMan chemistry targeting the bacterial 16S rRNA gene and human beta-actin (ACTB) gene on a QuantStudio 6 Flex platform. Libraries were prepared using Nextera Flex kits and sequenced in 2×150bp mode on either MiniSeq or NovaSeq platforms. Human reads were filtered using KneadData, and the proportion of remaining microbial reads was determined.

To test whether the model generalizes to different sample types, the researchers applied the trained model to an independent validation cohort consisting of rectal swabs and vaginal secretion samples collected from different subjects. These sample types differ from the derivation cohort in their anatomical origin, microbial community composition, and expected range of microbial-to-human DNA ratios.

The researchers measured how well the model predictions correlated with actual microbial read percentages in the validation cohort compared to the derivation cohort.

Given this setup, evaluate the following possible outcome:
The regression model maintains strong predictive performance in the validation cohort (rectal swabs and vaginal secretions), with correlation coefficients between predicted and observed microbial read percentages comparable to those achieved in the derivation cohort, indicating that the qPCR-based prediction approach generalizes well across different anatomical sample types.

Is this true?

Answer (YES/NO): YES